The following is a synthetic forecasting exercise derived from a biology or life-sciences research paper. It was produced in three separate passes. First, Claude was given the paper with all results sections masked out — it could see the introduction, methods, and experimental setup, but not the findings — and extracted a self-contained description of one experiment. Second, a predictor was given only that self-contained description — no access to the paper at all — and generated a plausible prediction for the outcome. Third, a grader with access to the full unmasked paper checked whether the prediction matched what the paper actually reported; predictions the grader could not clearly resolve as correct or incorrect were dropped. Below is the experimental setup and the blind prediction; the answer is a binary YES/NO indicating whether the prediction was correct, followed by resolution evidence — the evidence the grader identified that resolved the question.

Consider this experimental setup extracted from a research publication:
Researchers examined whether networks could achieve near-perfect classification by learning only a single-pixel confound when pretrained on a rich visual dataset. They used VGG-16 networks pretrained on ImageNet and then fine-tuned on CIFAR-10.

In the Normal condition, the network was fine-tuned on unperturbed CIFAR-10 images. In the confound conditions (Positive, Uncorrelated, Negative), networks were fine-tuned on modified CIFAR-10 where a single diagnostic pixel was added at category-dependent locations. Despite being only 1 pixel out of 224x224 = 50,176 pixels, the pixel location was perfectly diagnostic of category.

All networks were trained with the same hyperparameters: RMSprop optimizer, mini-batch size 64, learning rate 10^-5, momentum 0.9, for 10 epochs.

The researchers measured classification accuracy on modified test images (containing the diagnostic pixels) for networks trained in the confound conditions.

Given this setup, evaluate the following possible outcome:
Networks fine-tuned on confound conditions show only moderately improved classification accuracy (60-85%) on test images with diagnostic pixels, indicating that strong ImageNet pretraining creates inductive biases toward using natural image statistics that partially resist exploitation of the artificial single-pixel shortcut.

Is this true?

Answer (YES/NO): NO